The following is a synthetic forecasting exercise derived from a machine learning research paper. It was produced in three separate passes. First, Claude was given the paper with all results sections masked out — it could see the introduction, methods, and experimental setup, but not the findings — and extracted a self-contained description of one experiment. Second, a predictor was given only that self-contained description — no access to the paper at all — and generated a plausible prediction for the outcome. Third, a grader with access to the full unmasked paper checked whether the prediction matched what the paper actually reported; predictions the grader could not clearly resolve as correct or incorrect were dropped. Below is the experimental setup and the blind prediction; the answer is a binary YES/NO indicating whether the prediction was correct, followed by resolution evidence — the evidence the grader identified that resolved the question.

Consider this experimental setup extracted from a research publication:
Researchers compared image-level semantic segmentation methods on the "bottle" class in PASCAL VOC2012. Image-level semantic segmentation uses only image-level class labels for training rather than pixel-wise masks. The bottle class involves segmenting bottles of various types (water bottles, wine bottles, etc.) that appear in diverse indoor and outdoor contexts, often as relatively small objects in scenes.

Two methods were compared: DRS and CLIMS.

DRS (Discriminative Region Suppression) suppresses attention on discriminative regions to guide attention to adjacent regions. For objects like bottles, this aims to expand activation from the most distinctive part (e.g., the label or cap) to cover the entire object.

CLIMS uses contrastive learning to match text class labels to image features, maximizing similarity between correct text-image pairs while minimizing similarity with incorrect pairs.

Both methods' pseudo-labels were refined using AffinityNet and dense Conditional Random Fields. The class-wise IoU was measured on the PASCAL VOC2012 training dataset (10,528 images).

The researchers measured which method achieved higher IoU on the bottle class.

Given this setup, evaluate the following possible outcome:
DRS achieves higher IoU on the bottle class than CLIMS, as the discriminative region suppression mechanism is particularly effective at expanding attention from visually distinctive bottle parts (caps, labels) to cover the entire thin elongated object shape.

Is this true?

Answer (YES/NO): YES